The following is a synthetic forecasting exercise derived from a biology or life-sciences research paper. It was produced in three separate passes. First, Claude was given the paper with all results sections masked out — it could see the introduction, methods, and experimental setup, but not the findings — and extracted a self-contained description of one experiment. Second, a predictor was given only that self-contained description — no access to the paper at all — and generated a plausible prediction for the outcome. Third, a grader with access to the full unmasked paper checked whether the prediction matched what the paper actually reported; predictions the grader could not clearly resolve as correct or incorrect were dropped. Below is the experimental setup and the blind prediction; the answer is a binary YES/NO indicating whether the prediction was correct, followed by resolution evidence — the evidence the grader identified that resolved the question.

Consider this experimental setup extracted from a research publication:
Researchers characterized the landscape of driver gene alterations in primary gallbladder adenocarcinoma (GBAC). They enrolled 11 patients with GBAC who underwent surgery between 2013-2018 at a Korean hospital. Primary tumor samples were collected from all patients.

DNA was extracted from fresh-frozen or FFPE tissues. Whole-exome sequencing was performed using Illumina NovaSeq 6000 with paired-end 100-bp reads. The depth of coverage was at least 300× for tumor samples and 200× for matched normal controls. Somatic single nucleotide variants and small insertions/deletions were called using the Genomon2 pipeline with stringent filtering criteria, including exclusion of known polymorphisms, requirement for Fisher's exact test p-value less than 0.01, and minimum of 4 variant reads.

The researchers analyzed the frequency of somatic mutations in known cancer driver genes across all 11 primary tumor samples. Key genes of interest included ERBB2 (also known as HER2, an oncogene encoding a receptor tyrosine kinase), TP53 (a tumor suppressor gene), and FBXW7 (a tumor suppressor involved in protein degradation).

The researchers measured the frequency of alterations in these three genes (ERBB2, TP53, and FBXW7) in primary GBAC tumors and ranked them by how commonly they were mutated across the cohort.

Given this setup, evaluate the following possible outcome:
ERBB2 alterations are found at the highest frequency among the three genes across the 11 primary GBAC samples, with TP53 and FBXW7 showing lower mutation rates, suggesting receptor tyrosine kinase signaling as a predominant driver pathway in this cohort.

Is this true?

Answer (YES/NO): YES